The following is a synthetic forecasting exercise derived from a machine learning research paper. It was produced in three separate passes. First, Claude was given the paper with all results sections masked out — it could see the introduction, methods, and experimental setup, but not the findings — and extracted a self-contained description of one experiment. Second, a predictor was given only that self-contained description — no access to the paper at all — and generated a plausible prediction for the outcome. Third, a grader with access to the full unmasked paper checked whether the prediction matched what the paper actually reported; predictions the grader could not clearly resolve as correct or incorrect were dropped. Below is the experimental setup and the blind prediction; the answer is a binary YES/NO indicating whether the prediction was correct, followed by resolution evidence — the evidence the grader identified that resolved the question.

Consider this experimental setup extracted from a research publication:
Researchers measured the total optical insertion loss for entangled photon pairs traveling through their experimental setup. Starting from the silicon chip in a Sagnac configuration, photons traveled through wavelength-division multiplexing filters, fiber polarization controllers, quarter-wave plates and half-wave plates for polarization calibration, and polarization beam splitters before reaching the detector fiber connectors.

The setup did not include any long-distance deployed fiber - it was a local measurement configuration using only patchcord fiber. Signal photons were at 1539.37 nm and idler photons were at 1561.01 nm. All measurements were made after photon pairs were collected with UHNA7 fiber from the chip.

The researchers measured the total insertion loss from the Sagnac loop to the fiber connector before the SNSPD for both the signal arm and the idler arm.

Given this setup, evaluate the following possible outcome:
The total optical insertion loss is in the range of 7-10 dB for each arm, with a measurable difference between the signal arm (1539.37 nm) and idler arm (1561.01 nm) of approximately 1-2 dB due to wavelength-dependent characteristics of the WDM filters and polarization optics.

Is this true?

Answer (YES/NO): NO